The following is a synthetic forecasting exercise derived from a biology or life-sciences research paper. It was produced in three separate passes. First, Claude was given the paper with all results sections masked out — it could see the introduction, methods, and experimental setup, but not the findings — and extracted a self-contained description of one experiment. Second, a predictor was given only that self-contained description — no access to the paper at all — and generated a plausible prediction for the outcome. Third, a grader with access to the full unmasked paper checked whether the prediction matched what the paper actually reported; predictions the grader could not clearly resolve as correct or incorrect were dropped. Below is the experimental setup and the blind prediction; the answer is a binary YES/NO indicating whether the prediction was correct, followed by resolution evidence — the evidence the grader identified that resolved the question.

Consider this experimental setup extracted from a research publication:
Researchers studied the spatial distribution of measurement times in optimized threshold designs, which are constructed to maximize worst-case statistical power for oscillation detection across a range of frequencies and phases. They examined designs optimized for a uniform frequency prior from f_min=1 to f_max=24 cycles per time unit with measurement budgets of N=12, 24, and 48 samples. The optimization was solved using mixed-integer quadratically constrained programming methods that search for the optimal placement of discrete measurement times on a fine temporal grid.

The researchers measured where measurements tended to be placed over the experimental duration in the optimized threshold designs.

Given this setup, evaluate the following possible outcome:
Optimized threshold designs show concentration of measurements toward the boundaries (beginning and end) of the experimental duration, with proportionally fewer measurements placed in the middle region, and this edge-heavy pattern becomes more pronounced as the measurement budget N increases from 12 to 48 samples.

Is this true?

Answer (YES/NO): NO